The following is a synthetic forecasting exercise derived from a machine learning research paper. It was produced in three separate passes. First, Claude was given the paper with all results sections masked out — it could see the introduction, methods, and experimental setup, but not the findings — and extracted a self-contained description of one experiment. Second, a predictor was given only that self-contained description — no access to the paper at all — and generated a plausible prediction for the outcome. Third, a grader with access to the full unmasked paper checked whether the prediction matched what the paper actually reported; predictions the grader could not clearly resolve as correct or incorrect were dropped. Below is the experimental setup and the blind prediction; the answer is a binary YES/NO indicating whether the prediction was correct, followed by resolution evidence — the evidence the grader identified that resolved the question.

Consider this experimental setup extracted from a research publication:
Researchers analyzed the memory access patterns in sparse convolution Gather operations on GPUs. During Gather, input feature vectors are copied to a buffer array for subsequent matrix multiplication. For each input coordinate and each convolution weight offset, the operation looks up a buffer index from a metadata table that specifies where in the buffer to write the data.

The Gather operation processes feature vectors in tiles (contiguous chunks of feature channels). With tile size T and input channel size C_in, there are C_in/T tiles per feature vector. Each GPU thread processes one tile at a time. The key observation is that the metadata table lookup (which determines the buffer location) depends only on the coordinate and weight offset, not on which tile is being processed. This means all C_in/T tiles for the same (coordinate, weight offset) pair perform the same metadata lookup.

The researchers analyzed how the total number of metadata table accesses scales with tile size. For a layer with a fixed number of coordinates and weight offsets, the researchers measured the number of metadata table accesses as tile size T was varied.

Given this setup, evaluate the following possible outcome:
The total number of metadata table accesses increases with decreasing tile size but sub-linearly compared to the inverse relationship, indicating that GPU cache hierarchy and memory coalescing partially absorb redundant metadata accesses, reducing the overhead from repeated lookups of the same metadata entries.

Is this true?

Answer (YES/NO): NO